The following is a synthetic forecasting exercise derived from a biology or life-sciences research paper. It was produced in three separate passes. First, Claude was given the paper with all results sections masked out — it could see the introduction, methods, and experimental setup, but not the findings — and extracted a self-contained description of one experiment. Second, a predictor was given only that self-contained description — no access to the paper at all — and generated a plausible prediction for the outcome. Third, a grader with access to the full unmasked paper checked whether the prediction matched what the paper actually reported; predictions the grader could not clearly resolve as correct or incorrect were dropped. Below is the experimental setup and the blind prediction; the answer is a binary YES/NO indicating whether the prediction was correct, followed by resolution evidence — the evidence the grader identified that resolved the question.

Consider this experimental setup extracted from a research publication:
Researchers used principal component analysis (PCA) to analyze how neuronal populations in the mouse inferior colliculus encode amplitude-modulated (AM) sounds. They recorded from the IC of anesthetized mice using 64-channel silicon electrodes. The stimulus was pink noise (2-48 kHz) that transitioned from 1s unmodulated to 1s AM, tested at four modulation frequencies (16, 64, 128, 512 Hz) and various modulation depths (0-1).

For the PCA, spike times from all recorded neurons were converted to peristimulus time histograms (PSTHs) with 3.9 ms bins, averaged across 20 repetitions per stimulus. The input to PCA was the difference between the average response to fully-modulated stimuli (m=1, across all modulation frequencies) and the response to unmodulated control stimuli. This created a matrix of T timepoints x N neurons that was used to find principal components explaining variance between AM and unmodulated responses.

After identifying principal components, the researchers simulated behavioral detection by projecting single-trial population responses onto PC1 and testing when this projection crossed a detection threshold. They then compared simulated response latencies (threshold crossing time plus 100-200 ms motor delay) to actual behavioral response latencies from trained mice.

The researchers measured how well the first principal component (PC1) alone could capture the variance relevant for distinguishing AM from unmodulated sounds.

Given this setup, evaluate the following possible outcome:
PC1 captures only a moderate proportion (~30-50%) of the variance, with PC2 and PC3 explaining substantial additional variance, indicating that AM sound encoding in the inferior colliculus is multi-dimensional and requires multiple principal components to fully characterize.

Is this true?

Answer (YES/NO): NO